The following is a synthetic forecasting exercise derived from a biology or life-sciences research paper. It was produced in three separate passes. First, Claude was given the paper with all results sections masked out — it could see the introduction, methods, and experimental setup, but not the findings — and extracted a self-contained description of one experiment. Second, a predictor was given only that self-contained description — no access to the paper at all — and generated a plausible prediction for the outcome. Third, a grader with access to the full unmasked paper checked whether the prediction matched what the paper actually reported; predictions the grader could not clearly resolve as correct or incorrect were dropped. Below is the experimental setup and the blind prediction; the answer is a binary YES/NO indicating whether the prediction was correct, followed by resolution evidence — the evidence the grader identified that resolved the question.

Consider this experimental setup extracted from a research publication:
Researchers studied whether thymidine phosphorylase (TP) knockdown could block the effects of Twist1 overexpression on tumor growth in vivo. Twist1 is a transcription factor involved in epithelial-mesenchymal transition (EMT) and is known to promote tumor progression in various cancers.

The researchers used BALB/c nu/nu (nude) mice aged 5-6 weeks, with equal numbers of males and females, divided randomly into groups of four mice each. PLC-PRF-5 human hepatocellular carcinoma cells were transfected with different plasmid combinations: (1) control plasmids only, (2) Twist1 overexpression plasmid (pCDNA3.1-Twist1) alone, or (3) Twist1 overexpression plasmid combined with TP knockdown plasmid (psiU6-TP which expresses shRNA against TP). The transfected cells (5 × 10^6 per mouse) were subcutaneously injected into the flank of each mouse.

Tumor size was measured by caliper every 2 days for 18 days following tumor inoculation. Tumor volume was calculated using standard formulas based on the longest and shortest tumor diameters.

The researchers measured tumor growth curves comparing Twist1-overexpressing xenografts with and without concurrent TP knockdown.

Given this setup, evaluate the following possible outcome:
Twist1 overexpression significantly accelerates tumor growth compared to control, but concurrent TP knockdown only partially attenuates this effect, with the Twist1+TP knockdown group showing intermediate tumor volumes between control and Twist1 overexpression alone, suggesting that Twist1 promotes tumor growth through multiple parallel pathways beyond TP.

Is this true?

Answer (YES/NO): NO